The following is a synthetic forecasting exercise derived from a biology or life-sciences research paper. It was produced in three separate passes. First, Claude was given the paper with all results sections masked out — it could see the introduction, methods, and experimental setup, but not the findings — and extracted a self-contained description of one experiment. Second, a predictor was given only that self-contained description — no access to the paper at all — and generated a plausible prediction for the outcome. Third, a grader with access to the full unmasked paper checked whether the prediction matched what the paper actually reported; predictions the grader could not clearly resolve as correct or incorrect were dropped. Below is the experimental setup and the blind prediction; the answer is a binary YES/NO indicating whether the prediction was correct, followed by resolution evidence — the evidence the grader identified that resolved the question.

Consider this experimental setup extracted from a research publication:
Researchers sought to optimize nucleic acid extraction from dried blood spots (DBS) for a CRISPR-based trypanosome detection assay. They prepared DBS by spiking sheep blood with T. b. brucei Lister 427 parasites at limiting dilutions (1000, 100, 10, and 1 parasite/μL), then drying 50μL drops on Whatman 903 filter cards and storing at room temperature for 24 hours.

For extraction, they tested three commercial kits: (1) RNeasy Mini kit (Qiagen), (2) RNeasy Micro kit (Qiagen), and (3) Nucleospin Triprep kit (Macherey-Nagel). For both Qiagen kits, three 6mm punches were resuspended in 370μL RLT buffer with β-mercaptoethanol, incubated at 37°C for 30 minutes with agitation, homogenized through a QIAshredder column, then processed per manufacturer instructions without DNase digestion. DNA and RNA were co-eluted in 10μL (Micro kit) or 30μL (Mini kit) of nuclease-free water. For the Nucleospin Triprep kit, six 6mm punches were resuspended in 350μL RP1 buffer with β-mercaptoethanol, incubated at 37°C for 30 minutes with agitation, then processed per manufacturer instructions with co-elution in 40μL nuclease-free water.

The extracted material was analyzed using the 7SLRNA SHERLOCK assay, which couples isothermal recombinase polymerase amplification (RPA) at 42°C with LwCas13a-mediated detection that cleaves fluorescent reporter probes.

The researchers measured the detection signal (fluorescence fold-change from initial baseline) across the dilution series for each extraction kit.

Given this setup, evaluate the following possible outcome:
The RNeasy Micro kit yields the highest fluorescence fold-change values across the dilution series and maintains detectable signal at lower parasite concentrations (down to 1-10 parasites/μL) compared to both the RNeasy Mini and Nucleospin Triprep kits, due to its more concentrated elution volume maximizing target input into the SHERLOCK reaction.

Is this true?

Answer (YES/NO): NO